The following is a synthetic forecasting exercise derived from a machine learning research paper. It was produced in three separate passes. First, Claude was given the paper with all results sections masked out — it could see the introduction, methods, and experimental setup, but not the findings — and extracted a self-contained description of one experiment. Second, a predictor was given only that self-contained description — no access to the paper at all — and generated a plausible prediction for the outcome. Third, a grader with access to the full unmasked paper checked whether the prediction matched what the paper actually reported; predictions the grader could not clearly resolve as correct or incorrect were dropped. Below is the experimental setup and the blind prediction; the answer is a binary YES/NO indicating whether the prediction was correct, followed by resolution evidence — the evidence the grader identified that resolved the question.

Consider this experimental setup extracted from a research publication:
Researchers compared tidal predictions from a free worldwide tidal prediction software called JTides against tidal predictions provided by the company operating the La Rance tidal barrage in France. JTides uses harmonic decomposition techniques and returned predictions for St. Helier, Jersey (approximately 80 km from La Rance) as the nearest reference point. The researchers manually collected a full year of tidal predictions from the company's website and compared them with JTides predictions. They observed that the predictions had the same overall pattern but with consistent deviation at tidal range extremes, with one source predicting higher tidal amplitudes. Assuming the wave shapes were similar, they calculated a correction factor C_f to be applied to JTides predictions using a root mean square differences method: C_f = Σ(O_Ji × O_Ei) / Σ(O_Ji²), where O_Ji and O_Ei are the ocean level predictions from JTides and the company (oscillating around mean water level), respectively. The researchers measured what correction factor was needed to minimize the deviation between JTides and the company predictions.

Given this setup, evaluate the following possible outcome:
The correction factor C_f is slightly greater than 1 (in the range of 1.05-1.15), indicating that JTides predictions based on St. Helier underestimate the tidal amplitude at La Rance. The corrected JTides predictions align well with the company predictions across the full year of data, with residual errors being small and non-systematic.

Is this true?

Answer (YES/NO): YES